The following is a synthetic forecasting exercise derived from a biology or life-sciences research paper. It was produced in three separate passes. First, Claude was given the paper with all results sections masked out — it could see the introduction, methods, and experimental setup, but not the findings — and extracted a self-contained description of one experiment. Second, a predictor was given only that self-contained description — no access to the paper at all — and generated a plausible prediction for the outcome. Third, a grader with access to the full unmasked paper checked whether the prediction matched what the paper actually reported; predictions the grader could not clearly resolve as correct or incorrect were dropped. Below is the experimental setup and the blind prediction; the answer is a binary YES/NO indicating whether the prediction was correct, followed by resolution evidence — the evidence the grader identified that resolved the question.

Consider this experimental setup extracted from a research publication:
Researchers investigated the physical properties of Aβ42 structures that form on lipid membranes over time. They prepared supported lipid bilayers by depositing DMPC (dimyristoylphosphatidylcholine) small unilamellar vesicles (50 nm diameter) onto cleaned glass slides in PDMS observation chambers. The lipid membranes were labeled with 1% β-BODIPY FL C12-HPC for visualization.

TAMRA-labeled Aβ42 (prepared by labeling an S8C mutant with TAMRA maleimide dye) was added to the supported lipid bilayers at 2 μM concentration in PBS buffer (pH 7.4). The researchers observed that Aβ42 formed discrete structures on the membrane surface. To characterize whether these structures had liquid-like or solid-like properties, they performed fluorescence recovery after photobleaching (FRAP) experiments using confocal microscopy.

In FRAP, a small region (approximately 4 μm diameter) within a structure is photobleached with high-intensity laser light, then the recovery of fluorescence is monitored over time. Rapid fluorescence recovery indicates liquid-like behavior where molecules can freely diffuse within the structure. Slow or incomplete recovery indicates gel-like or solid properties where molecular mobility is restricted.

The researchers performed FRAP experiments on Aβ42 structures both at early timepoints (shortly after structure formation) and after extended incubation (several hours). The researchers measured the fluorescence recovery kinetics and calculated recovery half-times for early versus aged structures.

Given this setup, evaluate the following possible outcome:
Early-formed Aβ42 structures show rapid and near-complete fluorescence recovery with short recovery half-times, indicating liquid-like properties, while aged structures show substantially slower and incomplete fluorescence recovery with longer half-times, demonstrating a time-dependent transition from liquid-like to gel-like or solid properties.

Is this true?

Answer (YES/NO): YES